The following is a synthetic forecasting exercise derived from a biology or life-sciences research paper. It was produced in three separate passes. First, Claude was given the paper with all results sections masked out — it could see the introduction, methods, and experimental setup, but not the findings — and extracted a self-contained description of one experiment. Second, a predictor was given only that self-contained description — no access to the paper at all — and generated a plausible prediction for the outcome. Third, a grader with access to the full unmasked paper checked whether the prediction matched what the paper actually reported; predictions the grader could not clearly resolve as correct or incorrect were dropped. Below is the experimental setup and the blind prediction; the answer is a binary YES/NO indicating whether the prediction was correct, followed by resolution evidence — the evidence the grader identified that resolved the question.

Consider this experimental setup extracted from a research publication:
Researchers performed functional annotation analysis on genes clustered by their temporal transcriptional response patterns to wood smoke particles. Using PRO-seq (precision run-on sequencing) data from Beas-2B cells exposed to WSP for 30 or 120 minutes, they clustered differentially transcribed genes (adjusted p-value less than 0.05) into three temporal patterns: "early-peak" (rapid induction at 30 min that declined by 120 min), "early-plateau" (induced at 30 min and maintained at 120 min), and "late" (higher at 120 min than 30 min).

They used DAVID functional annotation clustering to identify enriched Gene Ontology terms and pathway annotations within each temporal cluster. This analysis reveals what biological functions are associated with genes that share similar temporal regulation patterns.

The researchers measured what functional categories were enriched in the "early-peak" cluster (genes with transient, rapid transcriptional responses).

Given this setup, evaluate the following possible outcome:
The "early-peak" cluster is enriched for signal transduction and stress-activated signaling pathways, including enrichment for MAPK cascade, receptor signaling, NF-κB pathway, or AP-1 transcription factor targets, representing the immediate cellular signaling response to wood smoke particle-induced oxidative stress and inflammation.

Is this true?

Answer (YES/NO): NO